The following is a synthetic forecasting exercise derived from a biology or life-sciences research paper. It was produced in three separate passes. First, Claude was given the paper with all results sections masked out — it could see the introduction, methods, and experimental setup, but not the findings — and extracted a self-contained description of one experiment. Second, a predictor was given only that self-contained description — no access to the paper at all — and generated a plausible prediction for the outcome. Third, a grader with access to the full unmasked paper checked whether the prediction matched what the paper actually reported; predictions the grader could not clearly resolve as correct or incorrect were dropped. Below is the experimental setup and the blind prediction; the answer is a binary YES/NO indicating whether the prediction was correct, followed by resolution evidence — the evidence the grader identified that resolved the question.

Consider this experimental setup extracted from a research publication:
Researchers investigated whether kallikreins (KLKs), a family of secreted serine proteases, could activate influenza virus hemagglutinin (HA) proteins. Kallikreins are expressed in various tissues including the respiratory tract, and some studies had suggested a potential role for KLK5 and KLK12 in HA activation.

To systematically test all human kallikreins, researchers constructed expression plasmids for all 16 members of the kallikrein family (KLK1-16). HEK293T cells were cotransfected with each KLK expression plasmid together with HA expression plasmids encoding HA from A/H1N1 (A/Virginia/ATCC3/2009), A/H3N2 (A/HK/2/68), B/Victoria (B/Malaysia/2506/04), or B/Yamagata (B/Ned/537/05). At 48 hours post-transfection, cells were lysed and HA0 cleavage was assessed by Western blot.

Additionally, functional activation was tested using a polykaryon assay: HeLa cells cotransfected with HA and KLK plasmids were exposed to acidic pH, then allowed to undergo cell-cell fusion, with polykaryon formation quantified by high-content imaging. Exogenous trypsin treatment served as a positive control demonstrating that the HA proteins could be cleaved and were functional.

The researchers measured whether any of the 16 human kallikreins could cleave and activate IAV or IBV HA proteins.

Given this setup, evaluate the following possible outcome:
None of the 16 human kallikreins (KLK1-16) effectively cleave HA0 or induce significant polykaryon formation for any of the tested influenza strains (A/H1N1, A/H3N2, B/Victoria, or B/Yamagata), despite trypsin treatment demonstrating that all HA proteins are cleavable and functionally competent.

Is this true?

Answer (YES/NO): NO